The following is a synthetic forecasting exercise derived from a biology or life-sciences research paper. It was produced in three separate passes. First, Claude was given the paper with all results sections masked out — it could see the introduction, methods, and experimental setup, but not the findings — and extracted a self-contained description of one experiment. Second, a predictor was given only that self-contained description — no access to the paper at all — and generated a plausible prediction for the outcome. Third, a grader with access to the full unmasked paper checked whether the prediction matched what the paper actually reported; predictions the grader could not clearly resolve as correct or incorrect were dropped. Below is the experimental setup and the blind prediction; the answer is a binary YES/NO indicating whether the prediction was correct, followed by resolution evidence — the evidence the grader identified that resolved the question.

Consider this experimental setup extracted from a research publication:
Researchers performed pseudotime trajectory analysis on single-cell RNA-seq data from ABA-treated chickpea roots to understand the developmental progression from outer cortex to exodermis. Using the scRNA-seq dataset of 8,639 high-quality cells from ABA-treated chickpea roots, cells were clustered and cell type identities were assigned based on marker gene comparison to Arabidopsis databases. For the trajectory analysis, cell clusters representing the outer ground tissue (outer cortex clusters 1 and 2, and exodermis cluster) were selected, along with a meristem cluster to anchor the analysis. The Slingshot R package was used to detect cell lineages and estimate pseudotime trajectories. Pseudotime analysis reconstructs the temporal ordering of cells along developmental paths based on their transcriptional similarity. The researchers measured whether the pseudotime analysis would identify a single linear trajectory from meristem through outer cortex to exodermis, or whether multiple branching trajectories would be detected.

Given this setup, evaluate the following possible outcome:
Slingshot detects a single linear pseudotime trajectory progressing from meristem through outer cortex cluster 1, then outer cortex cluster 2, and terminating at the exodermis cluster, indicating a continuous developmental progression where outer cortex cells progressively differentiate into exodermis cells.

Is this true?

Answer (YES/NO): NO